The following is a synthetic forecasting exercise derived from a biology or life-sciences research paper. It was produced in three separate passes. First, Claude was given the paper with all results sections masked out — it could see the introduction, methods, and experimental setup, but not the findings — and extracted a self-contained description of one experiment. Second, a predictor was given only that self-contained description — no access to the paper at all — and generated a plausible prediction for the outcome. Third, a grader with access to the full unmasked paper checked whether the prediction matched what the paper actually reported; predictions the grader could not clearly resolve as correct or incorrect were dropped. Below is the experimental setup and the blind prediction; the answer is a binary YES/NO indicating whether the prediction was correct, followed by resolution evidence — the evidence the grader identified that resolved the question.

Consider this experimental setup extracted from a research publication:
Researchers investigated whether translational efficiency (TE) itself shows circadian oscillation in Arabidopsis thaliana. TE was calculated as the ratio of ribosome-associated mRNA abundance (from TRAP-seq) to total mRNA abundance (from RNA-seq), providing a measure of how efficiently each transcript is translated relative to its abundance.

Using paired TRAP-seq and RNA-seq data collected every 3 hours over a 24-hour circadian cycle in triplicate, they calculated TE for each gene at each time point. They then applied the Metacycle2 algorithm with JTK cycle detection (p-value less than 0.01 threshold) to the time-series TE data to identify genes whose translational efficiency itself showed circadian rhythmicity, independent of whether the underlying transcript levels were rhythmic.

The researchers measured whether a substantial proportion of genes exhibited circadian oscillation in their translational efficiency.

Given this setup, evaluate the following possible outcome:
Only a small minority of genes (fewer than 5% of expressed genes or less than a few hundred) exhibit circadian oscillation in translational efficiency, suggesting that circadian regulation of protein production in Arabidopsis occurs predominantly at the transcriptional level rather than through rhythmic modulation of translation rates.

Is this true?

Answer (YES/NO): NO